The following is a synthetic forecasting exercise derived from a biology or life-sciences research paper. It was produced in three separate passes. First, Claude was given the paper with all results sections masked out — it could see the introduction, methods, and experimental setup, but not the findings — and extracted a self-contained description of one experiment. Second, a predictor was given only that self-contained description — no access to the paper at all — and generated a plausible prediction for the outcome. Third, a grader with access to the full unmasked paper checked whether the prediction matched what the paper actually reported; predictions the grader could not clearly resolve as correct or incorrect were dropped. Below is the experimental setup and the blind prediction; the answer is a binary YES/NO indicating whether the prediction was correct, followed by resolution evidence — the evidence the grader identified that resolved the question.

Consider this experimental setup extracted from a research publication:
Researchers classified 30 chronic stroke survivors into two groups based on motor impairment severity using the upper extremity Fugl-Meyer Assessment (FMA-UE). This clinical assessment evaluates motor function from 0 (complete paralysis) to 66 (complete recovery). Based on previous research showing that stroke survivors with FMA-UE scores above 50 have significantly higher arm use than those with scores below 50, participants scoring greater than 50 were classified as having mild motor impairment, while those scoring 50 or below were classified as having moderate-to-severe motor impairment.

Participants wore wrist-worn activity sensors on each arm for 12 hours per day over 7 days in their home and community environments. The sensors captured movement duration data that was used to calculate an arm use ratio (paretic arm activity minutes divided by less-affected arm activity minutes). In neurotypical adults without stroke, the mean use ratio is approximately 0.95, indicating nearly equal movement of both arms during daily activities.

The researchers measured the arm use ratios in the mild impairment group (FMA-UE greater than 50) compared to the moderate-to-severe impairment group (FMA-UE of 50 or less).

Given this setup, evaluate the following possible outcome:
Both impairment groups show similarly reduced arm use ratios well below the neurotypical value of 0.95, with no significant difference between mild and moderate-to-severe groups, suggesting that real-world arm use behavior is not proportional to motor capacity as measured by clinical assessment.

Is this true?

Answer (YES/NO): NO